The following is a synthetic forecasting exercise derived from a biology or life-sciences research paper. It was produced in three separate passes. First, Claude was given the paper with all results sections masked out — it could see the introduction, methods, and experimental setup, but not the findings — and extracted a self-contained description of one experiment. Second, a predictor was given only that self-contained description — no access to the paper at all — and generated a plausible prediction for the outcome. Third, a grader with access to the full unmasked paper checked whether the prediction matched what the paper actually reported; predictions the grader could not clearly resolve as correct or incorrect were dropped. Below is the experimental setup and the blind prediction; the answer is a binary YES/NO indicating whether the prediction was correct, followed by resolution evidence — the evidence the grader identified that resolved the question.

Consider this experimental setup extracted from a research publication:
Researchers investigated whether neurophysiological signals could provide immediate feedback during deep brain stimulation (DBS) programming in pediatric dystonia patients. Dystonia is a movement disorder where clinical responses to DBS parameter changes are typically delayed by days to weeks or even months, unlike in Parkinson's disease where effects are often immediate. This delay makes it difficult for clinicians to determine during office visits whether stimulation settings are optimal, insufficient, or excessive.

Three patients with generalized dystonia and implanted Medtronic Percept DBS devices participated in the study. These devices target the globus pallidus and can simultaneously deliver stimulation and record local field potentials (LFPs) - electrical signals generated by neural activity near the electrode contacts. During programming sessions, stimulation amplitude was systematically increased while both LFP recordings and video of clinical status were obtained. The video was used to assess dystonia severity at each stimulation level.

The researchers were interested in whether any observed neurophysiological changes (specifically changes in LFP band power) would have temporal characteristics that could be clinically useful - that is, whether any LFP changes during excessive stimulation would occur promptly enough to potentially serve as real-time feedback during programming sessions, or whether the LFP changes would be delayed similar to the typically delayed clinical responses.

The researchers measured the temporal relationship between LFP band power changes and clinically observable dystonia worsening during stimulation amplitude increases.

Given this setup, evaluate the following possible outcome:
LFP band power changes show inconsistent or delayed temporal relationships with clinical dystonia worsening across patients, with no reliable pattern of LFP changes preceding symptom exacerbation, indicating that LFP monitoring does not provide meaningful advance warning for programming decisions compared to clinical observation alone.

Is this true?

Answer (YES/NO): NO